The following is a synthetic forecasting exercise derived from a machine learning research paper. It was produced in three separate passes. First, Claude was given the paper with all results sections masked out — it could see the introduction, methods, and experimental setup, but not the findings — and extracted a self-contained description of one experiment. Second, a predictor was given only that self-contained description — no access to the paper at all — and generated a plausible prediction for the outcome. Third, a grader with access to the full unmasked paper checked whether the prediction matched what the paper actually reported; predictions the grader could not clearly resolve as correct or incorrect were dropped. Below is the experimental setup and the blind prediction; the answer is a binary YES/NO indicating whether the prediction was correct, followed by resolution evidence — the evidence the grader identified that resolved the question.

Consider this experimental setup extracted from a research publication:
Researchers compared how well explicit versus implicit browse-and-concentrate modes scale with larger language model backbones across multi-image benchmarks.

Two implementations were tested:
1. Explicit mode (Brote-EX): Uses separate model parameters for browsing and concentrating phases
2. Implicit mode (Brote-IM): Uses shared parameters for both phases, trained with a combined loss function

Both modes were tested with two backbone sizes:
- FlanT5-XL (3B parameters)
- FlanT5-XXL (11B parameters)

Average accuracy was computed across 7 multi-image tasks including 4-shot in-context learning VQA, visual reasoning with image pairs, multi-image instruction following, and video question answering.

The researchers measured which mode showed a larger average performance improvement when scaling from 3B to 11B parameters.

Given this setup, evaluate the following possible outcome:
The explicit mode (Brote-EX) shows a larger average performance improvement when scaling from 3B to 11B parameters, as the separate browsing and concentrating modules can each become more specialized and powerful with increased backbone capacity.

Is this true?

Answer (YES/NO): NO